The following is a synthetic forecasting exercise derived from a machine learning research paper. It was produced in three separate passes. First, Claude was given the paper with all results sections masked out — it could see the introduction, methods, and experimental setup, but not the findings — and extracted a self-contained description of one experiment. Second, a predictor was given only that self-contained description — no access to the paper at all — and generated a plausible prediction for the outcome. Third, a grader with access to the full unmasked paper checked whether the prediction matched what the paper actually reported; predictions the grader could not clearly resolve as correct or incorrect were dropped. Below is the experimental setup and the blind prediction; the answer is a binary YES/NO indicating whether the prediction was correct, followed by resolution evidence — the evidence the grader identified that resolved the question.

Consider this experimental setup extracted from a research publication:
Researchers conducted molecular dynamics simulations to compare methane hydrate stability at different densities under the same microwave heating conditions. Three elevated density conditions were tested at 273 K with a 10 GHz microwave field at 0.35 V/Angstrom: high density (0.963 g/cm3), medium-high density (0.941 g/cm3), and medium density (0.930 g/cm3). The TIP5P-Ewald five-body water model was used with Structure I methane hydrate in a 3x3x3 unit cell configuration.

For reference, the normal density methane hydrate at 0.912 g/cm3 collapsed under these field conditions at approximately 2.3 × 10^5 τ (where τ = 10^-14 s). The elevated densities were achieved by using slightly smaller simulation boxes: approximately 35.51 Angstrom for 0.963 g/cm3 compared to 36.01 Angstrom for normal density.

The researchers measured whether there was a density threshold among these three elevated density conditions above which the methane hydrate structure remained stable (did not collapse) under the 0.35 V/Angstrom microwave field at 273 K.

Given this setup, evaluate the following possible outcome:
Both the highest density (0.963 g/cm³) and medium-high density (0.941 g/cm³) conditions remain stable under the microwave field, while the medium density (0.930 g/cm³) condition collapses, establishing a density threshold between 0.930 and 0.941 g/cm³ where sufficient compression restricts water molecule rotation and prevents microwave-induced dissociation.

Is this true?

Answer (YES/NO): NO